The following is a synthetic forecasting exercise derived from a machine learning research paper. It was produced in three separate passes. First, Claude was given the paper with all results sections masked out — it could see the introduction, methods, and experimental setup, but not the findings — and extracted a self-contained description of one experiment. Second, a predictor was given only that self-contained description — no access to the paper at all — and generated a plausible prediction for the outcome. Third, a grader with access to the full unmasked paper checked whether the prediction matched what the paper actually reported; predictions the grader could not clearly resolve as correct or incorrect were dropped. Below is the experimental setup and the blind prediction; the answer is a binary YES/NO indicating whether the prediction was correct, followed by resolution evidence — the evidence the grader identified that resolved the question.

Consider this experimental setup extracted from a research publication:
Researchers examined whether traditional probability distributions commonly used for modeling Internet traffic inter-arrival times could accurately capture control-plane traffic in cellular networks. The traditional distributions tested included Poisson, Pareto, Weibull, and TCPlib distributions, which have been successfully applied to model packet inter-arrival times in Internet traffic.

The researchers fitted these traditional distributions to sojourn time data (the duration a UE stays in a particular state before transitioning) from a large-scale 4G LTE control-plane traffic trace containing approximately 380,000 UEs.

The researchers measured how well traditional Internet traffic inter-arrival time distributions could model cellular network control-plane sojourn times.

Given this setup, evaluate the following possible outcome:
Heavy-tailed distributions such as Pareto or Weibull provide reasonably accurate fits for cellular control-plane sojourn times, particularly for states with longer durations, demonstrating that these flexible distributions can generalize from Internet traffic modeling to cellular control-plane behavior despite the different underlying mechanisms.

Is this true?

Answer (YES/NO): NO